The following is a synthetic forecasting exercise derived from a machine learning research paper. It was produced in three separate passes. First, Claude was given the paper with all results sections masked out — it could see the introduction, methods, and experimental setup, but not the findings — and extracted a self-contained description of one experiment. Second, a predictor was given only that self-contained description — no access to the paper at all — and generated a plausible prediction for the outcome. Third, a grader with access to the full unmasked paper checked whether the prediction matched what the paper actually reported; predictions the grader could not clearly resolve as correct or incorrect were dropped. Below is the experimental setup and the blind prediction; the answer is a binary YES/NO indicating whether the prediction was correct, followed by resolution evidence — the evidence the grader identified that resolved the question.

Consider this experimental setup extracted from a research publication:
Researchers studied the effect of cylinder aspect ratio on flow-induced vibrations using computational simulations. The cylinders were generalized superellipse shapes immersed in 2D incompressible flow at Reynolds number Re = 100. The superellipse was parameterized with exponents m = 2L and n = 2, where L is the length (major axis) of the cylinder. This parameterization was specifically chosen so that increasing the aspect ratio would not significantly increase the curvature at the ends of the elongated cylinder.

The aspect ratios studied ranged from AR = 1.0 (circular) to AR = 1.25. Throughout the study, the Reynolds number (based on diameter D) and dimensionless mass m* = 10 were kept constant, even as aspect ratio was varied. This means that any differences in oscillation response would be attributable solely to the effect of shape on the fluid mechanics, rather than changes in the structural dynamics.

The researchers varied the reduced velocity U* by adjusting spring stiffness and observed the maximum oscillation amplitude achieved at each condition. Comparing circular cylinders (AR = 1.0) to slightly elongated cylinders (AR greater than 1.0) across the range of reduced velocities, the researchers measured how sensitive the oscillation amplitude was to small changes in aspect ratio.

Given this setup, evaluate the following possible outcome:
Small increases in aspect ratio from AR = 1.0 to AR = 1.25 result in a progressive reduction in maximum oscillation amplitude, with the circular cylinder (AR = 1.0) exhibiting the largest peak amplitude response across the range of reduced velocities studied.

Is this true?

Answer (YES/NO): YES